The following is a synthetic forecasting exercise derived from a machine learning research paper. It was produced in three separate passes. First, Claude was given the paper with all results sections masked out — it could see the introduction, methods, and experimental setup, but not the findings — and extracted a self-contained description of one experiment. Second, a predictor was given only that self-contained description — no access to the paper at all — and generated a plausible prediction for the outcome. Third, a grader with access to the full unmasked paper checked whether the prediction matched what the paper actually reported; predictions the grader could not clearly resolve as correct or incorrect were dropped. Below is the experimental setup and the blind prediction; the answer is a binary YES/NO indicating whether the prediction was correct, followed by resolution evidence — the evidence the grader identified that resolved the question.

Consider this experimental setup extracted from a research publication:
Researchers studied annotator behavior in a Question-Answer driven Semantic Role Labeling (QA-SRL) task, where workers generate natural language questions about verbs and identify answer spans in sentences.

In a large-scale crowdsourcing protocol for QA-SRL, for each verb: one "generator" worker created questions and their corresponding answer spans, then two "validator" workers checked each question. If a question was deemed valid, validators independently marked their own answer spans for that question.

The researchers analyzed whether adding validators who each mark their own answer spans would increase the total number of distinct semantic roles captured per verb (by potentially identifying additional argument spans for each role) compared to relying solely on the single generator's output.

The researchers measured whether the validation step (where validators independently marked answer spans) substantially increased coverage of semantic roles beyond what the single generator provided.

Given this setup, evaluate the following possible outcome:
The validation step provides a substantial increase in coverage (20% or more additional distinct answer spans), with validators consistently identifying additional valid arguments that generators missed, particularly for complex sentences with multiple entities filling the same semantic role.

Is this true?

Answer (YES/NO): NO